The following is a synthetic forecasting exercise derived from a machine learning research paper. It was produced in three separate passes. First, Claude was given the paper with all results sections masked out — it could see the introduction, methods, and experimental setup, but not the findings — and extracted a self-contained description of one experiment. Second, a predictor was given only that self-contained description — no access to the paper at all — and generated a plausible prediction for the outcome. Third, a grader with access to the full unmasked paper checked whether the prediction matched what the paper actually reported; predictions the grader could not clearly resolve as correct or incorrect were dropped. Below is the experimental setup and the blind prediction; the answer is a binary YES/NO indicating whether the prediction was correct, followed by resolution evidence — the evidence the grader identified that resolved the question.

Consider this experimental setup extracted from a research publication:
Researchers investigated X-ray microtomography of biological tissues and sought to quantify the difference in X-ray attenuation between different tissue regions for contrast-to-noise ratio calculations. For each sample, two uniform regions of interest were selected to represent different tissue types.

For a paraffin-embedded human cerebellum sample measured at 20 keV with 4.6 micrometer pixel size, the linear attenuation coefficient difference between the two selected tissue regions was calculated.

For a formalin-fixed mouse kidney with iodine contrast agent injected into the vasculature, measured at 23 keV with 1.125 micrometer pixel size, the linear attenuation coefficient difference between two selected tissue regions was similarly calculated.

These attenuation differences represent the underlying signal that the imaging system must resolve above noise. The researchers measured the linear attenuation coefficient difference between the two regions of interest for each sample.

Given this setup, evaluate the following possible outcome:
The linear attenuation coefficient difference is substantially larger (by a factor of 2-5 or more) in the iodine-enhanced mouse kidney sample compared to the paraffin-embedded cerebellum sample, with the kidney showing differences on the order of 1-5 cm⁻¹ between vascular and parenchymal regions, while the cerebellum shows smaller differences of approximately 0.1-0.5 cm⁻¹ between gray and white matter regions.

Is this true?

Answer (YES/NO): NO